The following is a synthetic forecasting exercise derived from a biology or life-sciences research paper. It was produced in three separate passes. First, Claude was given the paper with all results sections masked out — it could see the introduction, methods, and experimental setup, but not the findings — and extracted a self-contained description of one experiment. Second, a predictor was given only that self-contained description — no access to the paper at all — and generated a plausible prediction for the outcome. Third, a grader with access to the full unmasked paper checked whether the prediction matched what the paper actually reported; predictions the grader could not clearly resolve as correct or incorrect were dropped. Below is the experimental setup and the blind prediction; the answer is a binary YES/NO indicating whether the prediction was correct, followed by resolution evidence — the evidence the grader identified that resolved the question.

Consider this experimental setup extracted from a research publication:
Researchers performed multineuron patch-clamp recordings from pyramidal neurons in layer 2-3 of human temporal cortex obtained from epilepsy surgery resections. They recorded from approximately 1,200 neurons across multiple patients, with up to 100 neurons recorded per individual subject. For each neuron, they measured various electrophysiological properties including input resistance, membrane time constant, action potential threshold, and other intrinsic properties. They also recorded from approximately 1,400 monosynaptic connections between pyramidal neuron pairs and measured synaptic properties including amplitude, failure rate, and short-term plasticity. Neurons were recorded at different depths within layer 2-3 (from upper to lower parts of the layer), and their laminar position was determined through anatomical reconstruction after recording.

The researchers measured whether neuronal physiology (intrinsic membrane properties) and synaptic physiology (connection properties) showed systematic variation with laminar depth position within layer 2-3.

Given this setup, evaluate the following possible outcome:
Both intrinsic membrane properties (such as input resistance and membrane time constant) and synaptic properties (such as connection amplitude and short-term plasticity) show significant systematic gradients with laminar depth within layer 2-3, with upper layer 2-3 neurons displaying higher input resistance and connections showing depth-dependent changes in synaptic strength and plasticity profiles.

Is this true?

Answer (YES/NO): NO